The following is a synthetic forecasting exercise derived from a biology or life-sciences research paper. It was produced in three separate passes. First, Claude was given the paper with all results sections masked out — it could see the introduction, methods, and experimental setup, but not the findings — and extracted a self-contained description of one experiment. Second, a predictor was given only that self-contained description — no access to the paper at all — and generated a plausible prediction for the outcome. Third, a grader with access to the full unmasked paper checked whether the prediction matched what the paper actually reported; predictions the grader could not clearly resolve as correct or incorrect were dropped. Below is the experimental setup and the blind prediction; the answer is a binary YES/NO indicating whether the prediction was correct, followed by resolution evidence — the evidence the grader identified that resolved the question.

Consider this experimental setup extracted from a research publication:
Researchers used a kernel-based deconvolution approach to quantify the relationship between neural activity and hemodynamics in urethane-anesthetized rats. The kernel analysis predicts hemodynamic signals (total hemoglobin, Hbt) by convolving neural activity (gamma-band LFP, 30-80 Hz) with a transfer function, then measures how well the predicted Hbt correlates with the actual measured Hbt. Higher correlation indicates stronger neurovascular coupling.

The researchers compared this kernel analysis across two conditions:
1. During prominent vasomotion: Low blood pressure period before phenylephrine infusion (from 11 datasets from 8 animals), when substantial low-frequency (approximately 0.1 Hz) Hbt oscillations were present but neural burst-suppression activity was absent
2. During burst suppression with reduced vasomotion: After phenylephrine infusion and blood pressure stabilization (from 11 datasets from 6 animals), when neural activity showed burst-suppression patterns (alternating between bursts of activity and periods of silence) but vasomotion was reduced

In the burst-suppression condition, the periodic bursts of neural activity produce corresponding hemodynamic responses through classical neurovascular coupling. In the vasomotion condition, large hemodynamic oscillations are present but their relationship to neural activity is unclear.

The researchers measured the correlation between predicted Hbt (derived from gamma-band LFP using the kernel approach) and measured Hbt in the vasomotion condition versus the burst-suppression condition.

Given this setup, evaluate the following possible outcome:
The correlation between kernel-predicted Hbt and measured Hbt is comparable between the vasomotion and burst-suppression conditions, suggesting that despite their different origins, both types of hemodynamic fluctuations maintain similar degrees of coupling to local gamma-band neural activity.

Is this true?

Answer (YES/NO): NO